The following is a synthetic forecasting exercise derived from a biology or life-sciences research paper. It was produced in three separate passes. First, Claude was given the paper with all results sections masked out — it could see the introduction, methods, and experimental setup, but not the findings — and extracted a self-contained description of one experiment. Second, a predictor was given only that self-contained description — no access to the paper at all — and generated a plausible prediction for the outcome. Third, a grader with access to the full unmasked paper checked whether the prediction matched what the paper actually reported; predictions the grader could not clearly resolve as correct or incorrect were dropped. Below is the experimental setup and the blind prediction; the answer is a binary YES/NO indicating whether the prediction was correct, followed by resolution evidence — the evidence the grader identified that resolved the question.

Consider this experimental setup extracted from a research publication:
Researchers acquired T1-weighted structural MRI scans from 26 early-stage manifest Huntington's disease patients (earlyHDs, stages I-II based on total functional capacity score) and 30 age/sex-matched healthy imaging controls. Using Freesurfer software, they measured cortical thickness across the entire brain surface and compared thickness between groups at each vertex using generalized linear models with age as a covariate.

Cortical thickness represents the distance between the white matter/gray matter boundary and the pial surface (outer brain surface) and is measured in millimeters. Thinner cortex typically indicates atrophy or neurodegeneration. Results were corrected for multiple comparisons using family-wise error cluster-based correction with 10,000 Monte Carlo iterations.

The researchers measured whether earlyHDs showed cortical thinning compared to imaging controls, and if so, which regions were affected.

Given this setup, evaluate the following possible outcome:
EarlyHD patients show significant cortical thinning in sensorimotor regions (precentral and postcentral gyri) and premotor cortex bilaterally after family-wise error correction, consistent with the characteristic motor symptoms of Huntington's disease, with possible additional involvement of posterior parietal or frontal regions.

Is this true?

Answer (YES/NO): NO